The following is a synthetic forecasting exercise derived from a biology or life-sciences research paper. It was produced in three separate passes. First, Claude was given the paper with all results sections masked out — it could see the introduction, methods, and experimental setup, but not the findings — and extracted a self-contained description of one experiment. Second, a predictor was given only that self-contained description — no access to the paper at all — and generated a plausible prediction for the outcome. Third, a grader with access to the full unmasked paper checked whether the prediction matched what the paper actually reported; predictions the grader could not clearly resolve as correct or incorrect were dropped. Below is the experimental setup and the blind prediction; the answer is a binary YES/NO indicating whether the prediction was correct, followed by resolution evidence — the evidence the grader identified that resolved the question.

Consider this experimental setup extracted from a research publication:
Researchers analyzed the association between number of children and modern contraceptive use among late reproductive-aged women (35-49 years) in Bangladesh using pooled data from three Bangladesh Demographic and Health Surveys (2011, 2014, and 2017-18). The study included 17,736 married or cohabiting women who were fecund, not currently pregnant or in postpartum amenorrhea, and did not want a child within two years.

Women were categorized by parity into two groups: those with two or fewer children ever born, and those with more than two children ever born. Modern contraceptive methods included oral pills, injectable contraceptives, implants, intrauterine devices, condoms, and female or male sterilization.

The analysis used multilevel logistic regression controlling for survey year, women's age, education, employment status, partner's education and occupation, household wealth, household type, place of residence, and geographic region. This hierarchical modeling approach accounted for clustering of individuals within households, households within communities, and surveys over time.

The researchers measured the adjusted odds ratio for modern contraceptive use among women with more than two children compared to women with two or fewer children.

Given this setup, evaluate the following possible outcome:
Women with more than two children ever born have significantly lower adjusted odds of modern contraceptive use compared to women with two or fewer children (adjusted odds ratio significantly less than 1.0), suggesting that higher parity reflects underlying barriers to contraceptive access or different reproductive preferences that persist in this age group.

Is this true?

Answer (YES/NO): NO